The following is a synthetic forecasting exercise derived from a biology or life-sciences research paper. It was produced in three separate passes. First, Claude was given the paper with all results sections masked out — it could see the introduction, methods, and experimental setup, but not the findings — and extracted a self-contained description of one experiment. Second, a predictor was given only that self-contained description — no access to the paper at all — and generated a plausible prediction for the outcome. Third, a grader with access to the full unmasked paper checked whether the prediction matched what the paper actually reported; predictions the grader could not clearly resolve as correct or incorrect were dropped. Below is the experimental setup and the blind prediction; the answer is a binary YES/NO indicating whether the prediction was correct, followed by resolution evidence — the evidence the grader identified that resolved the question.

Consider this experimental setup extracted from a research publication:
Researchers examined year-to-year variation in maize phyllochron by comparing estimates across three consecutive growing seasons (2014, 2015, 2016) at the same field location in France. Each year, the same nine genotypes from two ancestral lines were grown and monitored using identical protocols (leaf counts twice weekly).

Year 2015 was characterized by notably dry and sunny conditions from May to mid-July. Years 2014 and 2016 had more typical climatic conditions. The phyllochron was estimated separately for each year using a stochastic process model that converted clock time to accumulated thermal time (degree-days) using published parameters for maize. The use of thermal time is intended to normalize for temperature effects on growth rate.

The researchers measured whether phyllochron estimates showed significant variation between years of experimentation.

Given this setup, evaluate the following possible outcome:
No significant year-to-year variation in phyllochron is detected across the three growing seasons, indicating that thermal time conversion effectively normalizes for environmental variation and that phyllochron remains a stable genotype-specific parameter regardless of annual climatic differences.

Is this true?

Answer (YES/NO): NO